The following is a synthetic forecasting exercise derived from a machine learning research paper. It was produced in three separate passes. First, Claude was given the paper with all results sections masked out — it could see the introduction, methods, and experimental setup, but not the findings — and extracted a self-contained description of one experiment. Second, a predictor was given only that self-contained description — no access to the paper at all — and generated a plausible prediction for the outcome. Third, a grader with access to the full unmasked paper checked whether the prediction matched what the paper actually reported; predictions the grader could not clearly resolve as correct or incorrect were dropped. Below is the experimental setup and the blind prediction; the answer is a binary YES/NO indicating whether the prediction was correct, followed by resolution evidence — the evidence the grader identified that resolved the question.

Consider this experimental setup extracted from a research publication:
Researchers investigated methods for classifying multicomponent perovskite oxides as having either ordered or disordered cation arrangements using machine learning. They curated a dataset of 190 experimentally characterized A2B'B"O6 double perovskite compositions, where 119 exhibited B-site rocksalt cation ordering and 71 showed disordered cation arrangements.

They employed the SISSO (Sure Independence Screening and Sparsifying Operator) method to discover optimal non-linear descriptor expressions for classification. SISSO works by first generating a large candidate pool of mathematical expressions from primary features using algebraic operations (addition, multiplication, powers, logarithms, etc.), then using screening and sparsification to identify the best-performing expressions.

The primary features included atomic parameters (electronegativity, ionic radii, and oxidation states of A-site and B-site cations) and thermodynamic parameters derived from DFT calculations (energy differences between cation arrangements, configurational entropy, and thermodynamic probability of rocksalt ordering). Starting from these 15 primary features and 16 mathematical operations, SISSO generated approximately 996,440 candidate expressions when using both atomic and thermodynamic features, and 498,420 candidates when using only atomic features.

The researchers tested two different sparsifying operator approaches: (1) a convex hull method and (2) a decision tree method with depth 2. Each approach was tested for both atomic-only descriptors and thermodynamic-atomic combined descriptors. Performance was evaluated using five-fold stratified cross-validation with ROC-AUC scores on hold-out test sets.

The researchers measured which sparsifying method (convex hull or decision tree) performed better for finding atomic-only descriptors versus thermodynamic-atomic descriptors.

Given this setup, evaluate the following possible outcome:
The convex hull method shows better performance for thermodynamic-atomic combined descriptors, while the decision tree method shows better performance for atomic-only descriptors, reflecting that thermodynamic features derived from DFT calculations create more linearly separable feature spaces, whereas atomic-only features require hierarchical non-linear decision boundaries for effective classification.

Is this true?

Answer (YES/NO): NO